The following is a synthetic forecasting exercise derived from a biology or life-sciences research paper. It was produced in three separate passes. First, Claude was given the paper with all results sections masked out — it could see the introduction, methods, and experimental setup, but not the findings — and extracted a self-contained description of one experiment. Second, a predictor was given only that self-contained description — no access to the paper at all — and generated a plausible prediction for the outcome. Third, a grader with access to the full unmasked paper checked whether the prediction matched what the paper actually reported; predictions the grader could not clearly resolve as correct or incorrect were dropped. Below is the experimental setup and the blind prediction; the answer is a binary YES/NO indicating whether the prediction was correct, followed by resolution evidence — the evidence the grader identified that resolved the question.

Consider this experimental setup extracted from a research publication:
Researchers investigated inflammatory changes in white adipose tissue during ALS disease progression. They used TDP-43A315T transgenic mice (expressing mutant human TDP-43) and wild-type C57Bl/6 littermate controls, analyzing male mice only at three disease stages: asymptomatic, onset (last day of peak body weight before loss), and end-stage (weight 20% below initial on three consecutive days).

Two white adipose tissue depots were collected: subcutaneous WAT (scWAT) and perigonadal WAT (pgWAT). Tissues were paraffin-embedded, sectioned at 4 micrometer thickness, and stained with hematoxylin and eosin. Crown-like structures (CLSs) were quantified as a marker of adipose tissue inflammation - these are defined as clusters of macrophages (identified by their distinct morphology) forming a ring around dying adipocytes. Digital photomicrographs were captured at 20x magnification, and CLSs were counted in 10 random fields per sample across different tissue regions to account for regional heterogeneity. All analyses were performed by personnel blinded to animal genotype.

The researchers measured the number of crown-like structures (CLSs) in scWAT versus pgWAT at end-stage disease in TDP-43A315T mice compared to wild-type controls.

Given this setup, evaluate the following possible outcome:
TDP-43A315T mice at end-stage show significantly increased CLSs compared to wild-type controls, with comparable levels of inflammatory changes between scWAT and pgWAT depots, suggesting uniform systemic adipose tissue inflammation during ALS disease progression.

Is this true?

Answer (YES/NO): YES